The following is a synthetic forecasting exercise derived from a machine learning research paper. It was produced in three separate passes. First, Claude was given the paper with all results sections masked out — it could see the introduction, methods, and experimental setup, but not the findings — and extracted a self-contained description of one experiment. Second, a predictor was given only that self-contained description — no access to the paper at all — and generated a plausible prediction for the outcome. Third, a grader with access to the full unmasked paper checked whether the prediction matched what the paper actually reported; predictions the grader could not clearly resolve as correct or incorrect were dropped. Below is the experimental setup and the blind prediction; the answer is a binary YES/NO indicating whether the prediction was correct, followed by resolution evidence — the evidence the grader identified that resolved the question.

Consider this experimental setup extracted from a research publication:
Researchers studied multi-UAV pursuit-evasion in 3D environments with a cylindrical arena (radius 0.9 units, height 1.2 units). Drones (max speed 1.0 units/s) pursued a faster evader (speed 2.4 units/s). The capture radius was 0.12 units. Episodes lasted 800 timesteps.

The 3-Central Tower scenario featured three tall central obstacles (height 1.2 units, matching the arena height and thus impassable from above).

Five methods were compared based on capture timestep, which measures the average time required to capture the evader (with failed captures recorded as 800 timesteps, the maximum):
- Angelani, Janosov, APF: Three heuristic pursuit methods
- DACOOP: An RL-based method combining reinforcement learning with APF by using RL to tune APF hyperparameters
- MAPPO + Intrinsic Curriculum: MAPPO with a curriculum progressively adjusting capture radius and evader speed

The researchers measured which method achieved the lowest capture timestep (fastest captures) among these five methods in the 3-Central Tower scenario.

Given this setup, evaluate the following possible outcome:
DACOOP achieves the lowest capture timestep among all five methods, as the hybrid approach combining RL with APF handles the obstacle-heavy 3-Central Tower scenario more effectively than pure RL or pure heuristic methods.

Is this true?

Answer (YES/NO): NO